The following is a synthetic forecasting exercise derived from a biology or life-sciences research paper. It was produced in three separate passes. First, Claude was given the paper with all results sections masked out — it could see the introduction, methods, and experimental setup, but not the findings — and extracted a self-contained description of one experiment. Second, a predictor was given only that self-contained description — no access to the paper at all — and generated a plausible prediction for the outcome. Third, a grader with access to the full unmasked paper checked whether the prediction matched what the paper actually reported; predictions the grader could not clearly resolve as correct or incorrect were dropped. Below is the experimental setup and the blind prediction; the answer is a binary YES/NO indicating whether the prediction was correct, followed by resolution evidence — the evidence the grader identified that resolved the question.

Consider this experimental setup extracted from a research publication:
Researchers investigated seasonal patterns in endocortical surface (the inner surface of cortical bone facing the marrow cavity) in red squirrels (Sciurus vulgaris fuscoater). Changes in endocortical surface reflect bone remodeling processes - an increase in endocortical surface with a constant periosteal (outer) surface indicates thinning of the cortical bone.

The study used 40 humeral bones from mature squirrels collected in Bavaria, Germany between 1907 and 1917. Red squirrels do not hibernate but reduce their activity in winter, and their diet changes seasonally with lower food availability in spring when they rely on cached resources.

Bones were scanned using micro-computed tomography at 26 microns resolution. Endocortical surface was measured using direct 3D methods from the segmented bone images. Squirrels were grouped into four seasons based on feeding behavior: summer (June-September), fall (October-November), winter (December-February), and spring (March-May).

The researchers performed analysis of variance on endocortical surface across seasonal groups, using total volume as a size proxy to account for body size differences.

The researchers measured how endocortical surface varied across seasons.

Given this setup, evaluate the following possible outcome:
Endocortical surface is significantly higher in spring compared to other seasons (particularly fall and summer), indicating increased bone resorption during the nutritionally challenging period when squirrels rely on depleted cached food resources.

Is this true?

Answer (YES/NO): YES